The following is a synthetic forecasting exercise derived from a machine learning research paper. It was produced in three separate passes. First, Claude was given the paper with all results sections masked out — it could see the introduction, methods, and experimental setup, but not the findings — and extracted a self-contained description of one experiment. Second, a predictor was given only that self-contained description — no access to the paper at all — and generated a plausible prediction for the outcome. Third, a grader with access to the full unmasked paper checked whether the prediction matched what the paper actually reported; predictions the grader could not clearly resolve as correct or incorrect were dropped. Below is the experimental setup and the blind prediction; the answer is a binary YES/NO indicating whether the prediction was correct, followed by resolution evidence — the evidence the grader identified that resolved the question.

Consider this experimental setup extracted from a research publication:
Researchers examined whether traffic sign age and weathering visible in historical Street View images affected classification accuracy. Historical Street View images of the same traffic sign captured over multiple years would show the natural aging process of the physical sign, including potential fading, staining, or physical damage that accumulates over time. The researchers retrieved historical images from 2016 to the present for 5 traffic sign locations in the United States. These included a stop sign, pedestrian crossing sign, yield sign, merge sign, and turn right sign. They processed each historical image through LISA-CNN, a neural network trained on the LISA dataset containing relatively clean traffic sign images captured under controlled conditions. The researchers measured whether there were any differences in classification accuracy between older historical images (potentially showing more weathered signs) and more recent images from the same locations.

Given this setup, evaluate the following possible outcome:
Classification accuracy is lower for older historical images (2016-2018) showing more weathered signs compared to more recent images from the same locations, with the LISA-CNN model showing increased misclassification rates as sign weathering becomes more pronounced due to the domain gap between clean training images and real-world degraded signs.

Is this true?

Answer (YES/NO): NO